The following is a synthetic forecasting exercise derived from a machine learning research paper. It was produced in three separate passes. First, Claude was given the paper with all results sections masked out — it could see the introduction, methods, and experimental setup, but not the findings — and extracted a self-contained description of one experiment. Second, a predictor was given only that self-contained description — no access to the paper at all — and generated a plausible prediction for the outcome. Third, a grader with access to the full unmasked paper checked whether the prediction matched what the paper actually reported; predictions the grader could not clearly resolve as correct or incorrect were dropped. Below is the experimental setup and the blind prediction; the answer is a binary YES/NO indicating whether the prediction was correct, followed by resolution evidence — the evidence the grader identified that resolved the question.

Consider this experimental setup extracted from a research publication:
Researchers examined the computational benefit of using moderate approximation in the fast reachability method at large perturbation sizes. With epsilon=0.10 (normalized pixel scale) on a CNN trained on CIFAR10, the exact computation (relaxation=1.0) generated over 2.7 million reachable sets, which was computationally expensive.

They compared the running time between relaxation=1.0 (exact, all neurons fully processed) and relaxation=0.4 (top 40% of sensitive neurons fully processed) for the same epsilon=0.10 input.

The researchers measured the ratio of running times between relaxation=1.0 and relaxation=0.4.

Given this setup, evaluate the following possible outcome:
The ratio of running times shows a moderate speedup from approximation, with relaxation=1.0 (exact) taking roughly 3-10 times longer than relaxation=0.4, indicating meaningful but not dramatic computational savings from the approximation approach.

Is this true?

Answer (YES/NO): NO